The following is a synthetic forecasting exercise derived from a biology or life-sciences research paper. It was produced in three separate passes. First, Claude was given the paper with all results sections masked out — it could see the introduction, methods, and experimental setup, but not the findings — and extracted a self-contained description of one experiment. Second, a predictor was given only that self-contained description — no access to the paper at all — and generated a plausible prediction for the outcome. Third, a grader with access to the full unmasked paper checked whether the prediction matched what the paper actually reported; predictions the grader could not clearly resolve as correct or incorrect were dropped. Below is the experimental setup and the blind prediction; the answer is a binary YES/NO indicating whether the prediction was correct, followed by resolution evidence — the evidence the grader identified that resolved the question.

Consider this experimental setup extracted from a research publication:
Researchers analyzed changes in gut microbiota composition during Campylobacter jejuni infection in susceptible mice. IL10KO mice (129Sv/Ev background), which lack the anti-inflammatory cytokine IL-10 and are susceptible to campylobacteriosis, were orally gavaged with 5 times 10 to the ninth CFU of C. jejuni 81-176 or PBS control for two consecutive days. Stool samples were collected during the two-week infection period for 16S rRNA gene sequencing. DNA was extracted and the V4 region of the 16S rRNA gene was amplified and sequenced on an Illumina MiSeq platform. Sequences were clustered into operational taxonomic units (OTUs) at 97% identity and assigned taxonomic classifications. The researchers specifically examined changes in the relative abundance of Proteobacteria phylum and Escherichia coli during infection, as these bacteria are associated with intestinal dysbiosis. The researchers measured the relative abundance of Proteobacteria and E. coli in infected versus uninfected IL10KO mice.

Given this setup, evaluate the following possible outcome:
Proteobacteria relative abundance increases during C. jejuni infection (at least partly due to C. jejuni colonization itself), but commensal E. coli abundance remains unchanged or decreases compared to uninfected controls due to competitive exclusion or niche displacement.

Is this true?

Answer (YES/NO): NO